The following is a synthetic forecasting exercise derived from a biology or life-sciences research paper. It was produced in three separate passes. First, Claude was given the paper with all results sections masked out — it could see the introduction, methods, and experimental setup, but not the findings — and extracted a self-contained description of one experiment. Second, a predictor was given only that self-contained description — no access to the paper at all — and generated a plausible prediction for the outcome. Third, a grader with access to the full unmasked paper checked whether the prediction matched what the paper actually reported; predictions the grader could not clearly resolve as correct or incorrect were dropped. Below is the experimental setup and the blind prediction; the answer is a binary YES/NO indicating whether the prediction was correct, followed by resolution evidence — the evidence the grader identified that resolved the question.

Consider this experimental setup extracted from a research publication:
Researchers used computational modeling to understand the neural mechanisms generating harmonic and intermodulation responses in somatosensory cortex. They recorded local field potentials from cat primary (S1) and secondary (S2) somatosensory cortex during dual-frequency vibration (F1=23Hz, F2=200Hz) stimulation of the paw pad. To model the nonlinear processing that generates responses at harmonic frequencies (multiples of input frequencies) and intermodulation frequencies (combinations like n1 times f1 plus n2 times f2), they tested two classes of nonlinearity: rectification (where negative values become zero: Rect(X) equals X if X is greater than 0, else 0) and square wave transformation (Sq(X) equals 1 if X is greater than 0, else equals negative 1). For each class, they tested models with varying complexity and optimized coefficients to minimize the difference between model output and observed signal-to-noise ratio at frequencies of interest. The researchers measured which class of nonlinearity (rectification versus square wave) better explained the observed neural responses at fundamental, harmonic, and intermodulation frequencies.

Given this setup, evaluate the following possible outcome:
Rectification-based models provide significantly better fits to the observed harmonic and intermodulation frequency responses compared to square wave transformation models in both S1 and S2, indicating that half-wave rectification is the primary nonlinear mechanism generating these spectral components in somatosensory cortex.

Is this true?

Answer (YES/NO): YES